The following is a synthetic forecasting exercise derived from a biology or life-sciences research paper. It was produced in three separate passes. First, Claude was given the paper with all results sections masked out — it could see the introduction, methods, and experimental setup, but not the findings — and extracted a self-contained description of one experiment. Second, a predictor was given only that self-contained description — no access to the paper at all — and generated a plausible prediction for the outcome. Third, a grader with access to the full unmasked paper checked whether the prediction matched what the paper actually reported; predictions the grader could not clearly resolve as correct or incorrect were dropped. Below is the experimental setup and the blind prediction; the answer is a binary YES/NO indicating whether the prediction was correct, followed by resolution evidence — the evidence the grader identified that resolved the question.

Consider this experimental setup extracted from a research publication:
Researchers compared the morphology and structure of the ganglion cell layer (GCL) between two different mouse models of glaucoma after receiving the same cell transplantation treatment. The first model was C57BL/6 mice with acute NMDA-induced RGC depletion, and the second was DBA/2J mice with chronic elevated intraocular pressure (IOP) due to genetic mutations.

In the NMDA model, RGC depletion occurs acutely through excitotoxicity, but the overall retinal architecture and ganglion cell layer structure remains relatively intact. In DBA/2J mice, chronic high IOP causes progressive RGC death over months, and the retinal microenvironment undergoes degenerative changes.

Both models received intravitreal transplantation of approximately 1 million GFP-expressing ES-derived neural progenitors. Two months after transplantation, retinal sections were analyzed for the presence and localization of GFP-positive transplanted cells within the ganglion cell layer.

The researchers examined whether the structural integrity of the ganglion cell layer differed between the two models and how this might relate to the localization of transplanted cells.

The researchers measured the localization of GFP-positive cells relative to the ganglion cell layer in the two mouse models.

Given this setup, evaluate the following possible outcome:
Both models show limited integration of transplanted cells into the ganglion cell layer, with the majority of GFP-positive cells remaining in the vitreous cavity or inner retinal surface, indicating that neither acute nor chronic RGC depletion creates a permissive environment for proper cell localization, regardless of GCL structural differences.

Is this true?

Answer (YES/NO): NO